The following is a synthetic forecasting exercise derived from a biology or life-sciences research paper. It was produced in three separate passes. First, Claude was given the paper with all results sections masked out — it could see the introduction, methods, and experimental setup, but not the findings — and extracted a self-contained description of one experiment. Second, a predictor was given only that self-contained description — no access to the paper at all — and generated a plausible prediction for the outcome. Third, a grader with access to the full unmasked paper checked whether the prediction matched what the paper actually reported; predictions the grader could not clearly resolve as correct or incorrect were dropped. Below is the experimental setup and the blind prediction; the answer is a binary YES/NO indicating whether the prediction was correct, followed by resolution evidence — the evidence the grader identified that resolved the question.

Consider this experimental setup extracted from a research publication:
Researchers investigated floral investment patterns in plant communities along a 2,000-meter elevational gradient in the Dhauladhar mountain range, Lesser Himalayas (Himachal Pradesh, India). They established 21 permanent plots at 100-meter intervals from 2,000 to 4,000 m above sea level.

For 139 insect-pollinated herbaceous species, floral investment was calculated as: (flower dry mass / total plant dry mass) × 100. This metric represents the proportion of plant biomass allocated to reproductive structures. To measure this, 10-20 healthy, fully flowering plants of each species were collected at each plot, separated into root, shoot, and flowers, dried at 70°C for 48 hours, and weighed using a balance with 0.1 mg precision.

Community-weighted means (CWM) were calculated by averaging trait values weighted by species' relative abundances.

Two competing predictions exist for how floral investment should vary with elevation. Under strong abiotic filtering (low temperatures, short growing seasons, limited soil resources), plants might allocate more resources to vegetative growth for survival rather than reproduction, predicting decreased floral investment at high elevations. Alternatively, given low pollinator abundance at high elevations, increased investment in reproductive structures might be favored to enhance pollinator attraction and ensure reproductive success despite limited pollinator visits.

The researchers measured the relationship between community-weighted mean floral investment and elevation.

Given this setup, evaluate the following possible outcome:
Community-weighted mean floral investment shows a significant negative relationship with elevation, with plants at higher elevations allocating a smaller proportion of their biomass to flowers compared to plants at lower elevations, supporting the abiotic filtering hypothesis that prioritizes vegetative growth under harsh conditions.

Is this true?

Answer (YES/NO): NO